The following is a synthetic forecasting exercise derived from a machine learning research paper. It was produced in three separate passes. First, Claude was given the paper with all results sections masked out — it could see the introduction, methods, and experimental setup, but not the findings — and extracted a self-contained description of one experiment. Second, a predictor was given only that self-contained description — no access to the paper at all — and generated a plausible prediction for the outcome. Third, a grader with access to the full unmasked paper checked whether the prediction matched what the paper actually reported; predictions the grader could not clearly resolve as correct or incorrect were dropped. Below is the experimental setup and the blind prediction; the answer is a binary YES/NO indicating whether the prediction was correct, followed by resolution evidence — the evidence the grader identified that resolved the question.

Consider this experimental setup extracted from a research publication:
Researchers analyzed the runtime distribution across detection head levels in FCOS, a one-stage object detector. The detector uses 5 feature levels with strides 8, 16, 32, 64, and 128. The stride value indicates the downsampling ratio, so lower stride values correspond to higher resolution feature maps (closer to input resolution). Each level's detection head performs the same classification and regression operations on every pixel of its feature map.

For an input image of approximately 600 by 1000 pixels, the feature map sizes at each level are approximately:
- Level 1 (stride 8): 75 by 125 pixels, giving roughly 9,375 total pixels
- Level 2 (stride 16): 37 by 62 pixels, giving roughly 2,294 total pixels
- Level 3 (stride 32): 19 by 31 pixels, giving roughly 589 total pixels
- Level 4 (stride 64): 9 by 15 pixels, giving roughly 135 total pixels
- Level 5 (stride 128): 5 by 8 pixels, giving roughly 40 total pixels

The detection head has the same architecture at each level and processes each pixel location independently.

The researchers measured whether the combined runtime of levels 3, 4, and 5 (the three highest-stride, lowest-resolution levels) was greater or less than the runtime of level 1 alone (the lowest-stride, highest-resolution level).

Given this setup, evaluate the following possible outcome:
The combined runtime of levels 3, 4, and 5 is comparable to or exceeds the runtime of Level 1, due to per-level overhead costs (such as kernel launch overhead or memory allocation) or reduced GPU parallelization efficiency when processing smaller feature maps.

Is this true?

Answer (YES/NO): NO